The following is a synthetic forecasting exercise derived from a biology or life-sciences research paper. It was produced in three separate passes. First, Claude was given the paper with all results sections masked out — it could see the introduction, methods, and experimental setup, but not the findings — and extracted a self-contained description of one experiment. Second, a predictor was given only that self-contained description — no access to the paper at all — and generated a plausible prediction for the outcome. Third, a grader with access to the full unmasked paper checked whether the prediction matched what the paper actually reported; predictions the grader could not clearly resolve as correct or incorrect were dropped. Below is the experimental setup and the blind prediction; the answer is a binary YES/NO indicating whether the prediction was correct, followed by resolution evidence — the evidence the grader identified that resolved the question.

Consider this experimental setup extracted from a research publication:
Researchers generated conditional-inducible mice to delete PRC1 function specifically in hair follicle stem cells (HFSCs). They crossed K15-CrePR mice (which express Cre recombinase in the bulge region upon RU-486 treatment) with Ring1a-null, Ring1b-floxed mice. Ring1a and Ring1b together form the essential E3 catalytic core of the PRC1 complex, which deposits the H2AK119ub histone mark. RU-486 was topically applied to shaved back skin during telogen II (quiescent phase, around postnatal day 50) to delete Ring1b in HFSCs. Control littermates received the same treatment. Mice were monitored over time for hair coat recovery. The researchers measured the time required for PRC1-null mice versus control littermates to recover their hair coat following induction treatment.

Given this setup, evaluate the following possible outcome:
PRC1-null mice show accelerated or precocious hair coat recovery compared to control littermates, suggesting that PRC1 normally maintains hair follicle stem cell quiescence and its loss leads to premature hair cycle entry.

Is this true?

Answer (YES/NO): YES